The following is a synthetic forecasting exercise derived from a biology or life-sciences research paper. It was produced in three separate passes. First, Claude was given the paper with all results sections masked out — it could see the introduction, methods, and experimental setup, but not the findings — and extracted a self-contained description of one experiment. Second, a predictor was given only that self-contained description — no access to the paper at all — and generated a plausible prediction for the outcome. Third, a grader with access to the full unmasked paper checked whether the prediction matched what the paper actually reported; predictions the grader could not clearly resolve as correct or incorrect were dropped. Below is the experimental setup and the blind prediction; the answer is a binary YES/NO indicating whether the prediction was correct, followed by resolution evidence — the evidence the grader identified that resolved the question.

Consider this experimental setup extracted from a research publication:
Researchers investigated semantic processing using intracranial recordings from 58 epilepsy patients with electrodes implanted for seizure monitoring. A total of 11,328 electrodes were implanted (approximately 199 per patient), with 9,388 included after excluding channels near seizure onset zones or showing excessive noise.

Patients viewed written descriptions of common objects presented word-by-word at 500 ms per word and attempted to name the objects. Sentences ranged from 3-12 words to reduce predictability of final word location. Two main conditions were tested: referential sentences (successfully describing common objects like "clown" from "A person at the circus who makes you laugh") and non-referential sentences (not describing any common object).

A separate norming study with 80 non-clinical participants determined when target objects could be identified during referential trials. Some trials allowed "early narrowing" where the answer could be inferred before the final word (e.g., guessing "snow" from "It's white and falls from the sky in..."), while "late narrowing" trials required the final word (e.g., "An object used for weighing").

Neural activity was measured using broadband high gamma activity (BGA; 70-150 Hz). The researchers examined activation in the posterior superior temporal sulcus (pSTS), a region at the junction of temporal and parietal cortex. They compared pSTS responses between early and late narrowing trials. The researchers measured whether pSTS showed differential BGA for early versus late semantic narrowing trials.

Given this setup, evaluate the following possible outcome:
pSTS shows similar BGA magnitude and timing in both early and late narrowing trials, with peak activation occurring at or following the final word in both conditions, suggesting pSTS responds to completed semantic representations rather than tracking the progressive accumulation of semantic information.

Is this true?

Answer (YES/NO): NO